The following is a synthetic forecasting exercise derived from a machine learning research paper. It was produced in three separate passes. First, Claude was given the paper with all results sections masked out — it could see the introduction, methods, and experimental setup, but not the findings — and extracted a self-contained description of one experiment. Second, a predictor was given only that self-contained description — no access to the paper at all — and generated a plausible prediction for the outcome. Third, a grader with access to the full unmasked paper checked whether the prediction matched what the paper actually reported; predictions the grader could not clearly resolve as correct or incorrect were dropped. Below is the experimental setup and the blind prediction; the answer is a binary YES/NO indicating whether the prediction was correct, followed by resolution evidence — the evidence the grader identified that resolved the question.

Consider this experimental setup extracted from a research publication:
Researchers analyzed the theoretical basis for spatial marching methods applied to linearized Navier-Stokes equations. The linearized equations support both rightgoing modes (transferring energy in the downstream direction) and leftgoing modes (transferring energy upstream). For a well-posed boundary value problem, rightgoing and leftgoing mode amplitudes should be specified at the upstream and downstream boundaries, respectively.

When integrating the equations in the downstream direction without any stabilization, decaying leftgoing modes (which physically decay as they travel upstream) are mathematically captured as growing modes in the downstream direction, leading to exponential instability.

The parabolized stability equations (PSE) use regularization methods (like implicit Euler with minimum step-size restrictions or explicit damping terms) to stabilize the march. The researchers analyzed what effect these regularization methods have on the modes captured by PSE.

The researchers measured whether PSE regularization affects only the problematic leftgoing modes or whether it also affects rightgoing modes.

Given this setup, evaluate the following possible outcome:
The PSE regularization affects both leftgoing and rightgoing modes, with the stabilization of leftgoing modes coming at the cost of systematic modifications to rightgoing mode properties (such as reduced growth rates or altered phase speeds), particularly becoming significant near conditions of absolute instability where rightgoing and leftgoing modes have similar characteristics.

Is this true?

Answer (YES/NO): YES